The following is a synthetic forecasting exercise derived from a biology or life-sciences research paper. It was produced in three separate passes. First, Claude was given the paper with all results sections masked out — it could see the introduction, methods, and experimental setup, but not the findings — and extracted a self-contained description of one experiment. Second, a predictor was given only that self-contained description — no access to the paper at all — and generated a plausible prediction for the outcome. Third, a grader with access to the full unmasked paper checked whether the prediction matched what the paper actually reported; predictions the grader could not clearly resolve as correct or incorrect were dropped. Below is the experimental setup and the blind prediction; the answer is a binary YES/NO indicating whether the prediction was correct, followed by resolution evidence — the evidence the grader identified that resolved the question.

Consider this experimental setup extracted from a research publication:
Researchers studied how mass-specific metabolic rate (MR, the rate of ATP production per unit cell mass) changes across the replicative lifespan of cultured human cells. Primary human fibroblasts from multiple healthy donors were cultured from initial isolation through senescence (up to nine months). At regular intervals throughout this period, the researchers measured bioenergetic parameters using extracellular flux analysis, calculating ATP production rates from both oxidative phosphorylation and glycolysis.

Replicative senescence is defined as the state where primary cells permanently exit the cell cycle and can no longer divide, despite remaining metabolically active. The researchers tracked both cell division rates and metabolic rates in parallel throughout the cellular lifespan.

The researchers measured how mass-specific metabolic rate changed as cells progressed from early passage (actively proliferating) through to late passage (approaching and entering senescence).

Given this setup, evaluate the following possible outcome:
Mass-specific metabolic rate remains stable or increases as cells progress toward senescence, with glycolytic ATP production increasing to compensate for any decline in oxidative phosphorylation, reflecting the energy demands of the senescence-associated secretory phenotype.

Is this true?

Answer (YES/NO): NO